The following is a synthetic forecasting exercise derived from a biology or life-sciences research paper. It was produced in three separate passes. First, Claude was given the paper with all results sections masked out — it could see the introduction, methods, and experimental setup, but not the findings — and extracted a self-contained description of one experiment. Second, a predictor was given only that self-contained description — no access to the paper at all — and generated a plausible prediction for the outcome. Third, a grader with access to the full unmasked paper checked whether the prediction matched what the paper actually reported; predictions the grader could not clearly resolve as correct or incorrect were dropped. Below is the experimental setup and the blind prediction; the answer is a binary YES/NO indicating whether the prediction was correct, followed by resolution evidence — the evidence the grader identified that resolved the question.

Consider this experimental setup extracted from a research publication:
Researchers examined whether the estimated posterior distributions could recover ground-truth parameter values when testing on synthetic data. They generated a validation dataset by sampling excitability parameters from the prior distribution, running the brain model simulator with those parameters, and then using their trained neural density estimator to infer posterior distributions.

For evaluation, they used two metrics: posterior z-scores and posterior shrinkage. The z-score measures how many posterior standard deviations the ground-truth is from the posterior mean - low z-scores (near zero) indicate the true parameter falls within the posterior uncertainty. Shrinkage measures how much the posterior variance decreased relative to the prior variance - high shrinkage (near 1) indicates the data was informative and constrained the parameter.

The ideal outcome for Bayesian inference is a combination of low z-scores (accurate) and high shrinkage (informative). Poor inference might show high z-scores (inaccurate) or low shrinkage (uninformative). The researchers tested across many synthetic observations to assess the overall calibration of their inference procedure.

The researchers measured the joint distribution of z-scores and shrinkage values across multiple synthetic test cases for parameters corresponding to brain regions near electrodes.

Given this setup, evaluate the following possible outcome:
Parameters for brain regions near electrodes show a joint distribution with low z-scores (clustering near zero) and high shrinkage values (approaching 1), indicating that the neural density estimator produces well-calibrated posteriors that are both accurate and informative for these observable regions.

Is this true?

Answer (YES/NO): YES